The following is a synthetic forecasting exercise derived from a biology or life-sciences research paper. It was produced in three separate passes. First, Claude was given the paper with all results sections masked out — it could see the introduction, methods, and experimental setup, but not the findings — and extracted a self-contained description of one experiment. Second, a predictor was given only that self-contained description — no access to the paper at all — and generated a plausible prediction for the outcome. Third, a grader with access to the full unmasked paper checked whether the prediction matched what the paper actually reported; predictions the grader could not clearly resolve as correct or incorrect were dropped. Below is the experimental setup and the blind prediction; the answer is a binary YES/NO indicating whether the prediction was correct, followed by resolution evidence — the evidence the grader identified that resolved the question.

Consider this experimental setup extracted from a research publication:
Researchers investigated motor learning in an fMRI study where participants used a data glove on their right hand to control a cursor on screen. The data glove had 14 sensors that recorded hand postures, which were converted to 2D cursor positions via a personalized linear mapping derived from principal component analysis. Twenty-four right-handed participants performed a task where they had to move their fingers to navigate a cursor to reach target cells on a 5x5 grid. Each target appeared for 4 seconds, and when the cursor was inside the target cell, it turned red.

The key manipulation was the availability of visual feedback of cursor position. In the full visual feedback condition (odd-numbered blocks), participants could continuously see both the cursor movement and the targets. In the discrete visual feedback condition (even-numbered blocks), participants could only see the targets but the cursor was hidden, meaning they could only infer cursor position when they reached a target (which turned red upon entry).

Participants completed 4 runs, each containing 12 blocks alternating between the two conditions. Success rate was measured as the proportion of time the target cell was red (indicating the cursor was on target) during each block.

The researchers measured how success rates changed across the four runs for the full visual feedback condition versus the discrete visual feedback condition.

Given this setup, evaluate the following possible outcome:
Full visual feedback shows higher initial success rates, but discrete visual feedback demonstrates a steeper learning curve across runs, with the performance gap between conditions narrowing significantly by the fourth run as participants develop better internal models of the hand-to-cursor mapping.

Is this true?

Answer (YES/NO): NO